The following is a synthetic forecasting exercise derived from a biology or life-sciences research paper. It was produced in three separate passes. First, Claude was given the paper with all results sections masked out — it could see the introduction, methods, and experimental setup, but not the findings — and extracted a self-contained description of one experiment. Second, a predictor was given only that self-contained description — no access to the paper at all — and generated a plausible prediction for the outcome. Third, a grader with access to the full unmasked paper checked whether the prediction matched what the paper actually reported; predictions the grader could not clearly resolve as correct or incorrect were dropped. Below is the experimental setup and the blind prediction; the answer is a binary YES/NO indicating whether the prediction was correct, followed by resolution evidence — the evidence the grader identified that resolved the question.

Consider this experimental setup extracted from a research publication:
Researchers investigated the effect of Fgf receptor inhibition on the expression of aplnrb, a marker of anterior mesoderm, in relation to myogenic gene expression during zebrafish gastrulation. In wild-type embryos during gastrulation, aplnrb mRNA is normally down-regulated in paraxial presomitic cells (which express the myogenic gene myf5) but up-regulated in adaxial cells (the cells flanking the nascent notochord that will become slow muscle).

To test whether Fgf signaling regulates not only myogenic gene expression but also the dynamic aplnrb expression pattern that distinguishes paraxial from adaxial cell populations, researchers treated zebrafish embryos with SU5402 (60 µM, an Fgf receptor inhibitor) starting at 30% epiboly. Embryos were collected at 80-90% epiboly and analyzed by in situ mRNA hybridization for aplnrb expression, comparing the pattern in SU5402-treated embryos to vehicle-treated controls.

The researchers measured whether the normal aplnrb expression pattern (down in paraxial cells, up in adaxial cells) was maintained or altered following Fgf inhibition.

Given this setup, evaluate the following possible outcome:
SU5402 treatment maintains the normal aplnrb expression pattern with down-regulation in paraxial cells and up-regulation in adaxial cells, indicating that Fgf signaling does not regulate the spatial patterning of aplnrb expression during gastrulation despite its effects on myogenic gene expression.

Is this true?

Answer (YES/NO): NO